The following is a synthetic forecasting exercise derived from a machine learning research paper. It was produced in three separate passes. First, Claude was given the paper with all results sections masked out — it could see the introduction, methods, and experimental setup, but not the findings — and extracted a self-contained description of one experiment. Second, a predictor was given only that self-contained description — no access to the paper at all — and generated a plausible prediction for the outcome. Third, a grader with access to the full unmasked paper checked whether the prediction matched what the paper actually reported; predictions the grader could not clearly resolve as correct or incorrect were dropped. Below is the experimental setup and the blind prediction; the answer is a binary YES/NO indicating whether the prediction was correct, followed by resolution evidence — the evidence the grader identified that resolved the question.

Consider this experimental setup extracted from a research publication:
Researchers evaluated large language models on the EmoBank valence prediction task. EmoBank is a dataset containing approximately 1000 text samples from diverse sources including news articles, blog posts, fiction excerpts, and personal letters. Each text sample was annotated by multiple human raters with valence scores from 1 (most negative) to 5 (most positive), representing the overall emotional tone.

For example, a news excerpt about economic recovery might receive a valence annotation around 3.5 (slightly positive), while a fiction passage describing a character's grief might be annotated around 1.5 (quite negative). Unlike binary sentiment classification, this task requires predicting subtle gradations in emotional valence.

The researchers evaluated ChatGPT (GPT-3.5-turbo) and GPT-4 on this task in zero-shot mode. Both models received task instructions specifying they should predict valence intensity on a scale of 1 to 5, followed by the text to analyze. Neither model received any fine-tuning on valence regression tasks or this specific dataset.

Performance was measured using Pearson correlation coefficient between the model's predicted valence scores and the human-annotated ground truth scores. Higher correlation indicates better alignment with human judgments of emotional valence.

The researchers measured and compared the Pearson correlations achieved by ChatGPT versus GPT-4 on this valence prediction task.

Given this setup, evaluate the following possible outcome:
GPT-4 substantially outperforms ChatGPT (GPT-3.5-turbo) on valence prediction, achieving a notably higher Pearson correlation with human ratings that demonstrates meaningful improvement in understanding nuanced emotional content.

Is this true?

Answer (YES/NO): YES